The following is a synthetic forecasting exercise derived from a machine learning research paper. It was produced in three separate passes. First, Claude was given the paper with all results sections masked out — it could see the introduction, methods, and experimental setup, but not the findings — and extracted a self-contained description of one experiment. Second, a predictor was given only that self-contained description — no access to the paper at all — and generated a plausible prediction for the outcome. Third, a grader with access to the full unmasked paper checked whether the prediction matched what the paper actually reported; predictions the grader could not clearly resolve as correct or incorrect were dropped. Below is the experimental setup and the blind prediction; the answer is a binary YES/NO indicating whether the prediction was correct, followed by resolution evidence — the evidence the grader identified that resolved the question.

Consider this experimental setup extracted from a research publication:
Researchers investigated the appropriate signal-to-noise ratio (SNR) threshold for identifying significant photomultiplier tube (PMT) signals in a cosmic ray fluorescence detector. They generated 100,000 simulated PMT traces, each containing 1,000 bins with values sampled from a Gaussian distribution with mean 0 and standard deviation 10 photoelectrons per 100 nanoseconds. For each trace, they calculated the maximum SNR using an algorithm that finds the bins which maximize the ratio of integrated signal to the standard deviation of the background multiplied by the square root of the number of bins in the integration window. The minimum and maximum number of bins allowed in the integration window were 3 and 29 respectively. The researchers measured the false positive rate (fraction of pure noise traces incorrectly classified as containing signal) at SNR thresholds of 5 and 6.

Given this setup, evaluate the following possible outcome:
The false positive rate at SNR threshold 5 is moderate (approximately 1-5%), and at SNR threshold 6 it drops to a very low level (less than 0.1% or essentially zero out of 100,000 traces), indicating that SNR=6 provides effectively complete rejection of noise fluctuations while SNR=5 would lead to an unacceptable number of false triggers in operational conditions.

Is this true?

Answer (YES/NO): NO